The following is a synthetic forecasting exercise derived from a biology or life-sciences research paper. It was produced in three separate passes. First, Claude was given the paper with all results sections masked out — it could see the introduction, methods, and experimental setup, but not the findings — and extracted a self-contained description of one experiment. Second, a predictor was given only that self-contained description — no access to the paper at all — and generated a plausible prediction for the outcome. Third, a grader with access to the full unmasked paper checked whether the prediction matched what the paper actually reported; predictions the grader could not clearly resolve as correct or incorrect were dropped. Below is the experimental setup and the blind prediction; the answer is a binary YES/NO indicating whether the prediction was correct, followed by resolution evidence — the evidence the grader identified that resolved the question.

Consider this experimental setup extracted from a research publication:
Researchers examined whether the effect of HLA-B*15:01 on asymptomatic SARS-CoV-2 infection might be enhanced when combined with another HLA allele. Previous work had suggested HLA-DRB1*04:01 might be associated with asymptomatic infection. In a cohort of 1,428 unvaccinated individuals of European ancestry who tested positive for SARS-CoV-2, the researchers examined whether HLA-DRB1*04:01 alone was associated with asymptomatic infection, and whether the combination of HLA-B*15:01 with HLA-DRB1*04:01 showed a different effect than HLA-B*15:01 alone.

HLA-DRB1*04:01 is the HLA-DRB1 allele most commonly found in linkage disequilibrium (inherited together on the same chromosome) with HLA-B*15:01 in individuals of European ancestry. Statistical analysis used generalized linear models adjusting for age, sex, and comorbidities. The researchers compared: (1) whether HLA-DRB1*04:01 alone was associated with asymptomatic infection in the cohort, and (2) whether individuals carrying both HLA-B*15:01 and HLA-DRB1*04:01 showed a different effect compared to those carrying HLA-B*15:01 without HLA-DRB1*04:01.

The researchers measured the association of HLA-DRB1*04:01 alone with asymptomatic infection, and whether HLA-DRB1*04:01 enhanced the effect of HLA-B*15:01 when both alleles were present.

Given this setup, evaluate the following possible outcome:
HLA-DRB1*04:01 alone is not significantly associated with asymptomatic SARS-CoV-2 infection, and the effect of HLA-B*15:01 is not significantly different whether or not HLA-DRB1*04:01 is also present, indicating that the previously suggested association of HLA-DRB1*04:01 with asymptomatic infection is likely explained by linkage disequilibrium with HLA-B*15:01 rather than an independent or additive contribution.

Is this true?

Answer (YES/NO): NO